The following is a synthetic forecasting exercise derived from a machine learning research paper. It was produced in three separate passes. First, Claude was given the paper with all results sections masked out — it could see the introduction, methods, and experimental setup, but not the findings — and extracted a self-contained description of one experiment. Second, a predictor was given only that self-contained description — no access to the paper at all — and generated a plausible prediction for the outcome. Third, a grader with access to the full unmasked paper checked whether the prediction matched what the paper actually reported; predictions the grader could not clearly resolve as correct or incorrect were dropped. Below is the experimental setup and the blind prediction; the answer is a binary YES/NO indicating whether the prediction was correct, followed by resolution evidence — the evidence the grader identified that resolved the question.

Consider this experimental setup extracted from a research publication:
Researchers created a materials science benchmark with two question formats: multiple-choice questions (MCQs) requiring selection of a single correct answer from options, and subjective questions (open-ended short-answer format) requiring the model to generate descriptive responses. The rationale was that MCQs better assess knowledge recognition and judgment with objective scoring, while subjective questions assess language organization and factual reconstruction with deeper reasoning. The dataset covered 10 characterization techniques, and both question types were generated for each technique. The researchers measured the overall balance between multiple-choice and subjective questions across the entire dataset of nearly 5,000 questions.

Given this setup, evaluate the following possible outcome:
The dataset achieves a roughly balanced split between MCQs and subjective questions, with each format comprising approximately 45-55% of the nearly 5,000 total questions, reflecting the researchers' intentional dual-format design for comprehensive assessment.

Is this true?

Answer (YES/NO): YES